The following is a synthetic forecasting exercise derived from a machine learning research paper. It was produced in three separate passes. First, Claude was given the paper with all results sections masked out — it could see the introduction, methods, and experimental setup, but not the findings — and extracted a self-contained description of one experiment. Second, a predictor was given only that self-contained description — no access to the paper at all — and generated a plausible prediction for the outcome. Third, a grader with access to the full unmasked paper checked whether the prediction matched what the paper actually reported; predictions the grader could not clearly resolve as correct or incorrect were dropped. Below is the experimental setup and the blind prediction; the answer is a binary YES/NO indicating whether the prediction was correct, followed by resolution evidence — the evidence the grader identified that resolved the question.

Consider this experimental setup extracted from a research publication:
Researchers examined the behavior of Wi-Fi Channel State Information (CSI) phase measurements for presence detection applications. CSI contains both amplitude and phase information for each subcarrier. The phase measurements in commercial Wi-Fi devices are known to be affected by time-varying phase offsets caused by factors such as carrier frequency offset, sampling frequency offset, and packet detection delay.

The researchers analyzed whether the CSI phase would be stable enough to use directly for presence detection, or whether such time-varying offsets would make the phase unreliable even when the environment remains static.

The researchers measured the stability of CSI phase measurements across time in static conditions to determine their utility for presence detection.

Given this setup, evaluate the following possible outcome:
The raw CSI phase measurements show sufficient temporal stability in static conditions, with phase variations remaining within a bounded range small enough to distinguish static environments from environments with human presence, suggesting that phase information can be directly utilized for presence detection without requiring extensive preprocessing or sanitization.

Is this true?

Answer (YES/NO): NO